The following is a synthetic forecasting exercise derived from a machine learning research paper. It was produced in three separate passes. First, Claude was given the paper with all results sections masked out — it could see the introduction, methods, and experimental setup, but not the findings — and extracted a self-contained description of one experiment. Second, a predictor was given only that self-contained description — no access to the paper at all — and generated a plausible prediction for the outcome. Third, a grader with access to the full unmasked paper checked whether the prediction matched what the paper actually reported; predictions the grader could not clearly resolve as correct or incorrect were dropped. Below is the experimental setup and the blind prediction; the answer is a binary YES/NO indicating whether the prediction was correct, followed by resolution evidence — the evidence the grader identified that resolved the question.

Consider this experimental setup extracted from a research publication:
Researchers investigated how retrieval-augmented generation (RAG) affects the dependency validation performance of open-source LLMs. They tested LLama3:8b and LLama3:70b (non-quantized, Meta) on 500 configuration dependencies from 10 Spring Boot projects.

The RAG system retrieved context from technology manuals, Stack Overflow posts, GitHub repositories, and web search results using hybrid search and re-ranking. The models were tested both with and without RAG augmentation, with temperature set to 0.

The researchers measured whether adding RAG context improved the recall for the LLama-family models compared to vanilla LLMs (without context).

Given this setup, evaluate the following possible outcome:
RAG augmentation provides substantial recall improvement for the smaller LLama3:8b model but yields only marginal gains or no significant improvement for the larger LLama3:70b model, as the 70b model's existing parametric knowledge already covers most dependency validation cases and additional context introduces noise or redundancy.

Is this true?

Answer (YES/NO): NO